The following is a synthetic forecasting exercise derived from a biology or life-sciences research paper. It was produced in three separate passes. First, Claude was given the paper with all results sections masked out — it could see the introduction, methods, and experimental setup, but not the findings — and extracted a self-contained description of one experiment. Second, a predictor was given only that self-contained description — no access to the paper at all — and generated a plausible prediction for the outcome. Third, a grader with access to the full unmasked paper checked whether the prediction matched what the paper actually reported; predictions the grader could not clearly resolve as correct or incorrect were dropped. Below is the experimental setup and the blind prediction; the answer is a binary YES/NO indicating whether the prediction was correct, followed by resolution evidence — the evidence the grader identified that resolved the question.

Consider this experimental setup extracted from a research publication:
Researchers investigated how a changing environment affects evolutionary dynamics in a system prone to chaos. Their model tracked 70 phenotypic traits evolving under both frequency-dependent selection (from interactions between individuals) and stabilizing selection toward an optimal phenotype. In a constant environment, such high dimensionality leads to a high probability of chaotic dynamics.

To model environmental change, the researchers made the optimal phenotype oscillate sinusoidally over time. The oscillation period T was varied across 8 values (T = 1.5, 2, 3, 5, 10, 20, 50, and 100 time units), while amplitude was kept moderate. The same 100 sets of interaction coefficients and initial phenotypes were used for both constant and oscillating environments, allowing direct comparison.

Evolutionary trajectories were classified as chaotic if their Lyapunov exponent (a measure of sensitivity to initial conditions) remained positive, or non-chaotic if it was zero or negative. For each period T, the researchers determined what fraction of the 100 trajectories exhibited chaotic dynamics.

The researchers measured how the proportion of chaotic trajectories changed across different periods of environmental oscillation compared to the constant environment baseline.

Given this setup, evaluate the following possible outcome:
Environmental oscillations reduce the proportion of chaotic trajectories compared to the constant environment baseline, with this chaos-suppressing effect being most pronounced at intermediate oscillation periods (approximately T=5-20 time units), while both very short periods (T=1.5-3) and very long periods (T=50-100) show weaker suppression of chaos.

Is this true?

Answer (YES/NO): NO